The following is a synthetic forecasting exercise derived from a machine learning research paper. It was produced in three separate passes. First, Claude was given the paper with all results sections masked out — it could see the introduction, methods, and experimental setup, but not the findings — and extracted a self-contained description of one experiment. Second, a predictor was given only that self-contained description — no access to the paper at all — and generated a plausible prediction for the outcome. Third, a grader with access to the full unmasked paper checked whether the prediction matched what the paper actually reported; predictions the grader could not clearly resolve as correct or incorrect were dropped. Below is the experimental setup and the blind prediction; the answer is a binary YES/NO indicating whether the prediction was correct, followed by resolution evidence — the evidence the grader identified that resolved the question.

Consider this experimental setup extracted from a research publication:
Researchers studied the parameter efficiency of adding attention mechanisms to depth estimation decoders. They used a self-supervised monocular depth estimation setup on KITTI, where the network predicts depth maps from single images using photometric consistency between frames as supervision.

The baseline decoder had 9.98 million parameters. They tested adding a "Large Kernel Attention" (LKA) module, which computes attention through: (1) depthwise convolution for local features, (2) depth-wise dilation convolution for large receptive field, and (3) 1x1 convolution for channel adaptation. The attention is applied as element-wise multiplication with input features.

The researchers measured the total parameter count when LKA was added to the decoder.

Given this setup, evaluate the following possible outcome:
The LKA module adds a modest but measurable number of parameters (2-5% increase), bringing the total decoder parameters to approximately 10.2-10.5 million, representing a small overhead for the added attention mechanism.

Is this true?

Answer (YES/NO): NO